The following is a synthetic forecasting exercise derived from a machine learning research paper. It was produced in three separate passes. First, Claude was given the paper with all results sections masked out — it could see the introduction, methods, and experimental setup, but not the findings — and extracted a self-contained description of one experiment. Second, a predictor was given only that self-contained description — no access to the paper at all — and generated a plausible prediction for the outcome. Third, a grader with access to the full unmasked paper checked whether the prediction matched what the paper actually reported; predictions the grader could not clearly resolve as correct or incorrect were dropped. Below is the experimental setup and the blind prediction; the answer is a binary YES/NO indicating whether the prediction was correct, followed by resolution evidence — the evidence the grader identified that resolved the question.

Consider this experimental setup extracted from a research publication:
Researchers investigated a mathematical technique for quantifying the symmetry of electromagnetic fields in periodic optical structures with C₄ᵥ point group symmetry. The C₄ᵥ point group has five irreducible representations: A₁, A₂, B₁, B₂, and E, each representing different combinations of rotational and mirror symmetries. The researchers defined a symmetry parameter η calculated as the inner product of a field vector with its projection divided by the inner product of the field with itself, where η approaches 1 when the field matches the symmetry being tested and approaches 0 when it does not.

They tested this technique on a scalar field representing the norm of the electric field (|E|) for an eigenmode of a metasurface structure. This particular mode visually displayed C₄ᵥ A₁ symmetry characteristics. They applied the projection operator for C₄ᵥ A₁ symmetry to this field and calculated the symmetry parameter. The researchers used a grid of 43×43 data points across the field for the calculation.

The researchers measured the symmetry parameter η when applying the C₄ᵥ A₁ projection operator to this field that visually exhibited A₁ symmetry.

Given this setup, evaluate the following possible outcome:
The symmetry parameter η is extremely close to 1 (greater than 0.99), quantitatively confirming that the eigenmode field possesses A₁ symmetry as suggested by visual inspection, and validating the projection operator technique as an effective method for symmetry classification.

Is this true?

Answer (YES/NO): NO